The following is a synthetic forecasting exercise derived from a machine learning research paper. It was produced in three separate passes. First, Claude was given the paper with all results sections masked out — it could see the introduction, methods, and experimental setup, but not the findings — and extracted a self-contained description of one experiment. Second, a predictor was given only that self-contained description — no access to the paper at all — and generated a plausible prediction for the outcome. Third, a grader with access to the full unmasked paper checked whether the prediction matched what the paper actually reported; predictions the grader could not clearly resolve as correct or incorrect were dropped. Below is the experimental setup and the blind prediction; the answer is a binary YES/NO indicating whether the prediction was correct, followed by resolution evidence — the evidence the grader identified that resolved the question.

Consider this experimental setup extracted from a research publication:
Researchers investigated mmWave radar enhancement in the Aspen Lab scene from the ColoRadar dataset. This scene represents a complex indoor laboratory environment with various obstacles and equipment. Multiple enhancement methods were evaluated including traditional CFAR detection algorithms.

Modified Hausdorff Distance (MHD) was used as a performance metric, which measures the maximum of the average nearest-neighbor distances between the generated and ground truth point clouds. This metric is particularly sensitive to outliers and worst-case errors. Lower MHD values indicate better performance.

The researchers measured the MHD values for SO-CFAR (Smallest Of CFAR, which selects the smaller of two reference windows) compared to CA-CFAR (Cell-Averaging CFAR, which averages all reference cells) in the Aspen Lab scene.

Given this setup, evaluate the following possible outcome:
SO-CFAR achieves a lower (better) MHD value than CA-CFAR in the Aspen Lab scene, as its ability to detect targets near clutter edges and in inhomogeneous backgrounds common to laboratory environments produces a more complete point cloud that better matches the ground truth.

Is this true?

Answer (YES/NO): NO